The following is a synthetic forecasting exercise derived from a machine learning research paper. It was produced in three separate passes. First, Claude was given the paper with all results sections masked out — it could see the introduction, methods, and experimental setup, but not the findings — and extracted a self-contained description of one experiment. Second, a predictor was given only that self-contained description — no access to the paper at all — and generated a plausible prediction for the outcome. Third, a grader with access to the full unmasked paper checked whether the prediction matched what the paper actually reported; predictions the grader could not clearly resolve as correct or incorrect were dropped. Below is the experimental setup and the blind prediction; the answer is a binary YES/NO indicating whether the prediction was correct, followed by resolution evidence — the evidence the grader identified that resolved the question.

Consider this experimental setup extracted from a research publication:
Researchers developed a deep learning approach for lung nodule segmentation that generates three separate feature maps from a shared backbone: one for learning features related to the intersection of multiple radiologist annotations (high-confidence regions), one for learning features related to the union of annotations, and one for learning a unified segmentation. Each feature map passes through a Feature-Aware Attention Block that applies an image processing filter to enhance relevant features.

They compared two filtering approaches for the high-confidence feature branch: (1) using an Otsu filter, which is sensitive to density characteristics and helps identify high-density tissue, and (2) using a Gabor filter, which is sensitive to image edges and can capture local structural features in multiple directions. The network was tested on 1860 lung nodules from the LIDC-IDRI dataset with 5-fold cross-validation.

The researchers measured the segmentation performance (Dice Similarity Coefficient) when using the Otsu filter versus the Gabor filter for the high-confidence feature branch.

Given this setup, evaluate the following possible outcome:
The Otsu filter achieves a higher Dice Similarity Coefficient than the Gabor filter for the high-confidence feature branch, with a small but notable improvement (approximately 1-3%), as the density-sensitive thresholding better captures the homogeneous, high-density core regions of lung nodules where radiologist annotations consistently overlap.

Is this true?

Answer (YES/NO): NO